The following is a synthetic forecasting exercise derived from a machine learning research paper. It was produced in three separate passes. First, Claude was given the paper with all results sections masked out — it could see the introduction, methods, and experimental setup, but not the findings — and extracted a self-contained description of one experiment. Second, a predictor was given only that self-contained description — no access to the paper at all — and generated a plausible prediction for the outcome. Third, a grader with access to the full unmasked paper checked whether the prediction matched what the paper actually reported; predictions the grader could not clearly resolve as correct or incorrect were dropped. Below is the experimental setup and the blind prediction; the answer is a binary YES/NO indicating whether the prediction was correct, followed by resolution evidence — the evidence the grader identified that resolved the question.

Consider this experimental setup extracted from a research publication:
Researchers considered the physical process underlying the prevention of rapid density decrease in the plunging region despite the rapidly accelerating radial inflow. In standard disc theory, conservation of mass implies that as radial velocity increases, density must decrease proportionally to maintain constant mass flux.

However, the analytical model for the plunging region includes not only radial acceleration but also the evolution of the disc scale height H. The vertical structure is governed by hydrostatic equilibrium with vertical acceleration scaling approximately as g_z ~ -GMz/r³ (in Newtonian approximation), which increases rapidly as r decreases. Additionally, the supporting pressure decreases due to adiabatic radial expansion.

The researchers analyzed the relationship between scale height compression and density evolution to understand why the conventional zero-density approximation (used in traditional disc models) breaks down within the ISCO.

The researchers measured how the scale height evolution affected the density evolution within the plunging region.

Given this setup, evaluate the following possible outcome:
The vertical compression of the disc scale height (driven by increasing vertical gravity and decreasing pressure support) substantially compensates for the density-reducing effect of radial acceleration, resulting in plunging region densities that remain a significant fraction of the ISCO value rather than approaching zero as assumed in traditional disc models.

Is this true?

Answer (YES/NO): YES